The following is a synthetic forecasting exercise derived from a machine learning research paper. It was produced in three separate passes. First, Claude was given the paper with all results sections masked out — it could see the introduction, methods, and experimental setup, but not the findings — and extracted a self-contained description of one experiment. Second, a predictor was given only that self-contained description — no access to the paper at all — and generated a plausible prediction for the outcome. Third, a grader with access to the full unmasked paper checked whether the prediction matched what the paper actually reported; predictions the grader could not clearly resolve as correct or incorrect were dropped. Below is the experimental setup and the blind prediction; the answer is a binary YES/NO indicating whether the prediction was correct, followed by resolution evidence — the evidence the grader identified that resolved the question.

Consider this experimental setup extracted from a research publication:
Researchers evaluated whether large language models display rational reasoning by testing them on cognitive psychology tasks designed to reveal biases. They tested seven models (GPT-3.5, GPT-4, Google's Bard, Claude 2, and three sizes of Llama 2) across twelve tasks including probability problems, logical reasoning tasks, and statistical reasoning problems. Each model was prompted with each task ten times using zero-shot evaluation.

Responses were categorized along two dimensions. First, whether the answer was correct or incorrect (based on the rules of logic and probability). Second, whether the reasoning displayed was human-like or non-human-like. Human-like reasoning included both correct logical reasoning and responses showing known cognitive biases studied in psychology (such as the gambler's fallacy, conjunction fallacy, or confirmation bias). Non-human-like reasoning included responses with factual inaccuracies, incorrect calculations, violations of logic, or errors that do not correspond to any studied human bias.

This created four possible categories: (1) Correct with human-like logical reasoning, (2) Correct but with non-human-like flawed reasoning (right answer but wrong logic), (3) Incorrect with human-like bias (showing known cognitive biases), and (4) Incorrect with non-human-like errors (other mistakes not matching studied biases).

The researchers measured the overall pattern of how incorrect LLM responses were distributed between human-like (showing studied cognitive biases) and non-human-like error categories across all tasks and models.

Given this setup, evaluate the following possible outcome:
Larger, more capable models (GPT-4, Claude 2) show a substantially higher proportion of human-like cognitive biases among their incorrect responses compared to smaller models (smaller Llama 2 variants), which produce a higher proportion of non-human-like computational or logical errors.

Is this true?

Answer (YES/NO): NO